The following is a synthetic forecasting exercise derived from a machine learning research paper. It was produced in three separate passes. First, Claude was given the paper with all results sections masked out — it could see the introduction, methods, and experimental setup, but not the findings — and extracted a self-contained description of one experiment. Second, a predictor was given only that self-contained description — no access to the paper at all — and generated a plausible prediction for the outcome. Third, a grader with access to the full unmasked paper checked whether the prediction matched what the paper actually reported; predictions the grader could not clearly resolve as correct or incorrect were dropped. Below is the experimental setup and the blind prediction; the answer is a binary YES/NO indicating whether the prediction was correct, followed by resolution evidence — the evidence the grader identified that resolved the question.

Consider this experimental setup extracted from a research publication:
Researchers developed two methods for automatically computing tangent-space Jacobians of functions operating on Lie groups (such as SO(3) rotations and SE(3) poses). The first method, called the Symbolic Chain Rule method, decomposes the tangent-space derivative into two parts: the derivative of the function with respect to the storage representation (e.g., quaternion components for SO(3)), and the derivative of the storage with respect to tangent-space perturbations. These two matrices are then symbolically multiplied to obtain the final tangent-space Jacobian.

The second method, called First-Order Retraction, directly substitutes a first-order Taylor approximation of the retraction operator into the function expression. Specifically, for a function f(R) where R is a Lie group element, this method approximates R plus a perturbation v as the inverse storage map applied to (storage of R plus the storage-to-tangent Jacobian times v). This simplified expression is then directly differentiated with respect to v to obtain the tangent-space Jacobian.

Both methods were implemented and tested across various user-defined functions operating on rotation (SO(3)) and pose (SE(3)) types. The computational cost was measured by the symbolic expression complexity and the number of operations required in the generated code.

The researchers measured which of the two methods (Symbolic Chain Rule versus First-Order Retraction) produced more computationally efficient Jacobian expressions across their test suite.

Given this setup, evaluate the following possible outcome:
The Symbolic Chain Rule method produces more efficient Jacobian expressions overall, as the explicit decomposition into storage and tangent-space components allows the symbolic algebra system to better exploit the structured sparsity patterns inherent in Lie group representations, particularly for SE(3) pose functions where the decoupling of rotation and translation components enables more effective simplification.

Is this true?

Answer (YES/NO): NO